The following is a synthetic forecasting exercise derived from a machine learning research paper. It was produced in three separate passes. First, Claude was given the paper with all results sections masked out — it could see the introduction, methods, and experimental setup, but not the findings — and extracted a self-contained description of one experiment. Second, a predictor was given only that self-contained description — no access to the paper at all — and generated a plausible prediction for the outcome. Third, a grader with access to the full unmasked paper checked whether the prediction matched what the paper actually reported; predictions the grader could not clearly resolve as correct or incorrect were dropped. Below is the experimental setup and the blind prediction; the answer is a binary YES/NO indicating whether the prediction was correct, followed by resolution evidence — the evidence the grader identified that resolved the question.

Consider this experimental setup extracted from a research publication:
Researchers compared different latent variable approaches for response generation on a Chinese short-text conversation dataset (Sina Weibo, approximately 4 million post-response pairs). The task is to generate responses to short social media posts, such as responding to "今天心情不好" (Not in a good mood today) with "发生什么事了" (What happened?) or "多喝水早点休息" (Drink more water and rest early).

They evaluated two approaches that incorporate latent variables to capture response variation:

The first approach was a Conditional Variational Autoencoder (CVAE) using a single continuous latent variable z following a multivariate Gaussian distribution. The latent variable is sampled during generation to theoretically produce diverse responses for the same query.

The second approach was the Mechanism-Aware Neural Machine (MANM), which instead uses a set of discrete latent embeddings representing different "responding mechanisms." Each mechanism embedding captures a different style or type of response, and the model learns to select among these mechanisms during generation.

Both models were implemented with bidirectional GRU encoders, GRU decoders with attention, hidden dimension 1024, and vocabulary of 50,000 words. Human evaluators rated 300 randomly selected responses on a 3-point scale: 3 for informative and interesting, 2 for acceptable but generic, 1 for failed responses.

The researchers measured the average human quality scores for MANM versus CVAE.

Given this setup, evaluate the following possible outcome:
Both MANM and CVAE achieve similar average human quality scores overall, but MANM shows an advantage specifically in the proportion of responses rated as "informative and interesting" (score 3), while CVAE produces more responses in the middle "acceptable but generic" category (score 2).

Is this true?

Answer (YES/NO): NO